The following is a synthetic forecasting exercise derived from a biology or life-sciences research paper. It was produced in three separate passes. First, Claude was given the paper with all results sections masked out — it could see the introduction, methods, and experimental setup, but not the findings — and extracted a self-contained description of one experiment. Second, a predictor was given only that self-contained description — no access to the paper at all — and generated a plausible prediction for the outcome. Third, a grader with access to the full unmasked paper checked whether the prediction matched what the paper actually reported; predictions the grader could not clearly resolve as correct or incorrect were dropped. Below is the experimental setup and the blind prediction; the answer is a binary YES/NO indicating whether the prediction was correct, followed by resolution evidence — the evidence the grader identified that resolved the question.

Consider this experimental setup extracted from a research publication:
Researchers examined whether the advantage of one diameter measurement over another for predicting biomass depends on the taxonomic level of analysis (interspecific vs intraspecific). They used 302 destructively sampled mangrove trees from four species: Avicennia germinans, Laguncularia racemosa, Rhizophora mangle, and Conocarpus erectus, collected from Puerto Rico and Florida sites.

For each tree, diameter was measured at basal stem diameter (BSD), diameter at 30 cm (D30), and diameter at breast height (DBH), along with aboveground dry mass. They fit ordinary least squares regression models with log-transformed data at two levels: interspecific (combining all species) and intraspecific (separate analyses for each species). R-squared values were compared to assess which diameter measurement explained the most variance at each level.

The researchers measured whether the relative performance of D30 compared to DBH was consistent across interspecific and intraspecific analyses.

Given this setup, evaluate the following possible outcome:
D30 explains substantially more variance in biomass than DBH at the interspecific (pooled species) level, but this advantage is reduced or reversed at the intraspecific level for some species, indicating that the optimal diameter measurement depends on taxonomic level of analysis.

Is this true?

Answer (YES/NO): NO